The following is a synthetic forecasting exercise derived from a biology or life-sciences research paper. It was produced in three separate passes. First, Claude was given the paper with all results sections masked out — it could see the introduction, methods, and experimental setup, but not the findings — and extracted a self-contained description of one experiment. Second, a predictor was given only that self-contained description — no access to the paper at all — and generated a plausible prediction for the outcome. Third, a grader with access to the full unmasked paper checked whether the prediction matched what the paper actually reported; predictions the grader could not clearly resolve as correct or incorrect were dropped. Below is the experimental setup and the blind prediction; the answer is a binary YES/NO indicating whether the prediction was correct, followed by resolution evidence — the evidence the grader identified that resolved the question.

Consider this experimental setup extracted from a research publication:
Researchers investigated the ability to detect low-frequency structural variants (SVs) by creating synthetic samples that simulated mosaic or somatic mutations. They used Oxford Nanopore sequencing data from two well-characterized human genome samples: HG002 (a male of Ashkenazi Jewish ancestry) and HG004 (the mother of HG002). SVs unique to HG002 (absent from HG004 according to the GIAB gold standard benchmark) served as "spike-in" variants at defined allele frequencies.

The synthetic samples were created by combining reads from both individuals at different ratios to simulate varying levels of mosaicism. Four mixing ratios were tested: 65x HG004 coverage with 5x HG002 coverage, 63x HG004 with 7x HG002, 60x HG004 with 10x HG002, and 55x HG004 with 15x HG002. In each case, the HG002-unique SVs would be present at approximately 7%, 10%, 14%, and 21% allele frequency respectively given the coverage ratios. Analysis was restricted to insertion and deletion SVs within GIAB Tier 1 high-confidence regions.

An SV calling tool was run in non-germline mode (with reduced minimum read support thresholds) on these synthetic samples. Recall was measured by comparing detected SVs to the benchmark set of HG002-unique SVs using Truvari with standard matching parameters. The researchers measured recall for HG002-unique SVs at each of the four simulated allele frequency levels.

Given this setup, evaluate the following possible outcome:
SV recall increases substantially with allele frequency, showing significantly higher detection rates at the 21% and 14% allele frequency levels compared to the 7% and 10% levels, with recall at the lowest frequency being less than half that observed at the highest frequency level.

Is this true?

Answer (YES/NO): YES